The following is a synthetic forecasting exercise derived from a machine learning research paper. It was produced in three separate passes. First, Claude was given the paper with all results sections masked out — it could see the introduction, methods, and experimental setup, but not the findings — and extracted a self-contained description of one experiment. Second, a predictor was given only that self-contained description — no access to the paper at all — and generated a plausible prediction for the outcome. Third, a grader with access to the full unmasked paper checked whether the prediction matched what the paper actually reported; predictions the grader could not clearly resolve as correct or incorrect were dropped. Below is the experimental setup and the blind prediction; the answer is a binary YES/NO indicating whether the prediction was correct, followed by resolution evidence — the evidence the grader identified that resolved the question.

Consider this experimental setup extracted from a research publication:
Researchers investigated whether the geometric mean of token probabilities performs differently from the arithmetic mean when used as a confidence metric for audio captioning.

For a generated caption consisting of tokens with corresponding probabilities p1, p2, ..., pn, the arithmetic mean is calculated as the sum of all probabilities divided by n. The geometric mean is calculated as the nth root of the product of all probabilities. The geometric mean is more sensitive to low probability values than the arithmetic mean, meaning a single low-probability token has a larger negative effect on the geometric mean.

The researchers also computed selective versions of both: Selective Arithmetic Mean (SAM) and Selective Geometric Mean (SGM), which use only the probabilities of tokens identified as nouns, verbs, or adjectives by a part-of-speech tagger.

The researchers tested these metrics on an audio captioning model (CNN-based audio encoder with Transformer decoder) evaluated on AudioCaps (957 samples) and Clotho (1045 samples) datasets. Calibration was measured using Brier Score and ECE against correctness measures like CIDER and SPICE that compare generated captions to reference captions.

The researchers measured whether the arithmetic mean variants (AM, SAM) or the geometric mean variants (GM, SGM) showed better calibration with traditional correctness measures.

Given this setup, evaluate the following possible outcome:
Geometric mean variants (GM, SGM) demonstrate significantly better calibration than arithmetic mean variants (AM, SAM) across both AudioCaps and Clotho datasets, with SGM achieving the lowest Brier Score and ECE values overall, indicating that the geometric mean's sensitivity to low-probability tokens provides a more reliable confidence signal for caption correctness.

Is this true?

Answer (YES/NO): NO